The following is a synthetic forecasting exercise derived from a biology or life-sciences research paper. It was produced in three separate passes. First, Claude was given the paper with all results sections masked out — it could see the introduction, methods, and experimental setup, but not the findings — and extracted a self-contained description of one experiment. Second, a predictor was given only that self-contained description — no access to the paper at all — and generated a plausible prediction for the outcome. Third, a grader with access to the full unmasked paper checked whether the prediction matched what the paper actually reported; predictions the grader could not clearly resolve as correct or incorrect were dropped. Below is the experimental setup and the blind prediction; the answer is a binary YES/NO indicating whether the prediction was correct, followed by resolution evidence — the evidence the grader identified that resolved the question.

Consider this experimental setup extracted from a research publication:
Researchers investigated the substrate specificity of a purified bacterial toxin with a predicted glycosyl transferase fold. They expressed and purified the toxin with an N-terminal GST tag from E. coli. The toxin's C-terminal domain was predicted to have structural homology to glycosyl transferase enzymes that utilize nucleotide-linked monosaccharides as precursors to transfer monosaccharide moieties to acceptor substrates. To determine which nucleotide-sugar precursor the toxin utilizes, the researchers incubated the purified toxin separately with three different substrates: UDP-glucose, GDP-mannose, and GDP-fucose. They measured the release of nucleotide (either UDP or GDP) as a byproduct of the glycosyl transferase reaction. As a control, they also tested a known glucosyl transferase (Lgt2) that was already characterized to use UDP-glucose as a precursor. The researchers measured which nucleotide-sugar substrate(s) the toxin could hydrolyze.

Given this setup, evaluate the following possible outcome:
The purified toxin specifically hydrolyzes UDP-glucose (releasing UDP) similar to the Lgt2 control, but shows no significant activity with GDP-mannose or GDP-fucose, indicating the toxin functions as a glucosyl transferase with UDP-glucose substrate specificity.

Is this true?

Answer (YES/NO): NO